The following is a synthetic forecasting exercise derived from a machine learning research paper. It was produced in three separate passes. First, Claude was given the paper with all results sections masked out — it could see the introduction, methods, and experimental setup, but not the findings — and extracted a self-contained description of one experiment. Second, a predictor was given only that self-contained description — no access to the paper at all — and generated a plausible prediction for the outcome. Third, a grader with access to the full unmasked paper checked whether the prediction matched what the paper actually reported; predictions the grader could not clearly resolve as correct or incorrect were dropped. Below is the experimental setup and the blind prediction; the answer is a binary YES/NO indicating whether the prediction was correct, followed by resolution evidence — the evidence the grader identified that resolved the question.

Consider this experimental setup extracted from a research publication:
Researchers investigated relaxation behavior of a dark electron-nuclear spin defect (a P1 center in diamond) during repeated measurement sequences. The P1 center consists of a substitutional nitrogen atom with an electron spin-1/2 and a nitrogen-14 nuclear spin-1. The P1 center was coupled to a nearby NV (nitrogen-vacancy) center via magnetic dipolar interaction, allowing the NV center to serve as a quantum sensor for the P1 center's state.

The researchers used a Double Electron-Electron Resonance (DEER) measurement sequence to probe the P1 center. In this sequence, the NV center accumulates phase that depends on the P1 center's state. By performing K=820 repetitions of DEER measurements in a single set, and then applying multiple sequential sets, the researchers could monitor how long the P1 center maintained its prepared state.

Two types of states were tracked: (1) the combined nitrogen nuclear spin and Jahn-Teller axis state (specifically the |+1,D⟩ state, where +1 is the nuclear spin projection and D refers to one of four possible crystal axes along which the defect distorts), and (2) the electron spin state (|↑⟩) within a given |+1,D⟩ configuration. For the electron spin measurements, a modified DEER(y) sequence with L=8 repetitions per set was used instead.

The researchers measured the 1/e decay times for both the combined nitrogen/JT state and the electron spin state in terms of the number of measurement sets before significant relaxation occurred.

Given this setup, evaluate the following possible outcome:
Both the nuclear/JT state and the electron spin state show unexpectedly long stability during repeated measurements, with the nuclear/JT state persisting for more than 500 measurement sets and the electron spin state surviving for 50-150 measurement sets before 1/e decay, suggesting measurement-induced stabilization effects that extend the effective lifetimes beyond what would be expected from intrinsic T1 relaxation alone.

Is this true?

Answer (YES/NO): NO